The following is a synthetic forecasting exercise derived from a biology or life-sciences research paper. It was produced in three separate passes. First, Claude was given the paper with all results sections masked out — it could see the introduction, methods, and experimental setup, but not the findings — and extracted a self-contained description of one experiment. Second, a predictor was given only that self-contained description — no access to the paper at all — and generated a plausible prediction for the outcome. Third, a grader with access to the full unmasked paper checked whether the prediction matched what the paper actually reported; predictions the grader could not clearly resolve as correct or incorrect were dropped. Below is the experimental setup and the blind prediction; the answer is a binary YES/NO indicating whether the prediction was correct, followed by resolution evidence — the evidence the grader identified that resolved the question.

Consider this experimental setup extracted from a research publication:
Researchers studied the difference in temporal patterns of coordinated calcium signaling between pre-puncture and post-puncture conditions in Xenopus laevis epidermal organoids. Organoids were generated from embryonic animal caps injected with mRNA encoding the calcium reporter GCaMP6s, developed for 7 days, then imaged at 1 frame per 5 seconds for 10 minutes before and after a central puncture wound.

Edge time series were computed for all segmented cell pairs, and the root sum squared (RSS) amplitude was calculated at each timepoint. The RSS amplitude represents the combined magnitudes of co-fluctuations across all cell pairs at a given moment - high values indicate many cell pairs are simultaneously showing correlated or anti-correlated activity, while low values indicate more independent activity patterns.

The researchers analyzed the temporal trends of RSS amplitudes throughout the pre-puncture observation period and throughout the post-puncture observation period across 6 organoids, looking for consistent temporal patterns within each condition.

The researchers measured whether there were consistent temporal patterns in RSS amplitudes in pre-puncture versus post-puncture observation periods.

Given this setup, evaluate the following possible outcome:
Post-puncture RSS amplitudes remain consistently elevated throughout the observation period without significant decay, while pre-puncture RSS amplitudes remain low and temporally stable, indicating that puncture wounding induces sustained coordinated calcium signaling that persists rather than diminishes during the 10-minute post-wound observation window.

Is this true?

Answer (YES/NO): NO